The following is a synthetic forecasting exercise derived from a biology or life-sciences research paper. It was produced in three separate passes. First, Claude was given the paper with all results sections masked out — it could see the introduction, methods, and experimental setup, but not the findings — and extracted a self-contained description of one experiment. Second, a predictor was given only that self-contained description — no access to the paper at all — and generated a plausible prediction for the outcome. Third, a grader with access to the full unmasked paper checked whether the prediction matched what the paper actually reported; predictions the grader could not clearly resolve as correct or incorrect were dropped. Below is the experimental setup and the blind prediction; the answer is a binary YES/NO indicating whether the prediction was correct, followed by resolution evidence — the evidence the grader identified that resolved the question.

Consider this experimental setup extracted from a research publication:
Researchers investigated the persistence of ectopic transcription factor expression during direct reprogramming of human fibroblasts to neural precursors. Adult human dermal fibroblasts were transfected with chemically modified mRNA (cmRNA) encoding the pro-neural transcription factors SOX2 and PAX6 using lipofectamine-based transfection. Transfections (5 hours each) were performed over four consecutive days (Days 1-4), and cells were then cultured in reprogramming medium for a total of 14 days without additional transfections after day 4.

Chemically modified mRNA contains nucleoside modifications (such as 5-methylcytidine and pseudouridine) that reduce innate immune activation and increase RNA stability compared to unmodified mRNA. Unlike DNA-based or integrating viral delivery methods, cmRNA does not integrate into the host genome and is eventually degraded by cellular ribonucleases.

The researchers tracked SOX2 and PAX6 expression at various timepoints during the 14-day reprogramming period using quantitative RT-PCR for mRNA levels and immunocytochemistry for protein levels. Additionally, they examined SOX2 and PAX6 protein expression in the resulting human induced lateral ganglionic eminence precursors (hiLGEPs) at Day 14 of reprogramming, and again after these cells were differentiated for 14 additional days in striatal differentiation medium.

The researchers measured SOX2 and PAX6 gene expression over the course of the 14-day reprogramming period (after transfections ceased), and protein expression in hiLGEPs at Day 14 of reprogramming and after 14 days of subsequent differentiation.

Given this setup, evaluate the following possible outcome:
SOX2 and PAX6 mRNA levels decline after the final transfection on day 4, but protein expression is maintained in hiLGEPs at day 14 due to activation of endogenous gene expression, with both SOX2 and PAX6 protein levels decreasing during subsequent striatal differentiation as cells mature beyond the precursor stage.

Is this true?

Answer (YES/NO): NO